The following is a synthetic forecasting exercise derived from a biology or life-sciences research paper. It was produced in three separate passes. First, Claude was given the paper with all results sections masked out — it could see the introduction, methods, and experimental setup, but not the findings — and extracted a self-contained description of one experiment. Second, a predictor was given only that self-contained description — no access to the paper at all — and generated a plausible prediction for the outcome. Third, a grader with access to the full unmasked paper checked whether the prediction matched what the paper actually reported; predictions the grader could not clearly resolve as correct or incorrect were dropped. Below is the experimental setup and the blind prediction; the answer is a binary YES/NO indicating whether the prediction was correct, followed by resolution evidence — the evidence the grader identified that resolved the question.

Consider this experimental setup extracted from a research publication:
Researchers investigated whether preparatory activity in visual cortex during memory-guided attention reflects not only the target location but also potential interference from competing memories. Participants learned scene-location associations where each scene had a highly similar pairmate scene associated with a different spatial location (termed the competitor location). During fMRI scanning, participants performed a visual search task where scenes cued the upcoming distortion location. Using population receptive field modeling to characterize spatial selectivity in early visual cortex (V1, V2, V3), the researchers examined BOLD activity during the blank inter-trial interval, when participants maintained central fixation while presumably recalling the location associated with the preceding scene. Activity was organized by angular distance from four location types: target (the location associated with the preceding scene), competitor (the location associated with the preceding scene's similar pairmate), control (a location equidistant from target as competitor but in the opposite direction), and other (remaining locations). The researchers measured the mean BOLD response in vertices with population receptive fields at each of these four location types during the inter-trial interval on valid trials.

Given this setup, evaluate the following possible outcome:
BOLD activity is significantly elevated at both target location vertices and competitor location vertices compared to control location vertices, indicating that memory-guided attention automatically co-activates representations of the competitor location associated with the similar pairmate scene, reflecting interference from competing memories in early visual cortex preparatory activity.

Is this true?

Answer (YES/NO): NO